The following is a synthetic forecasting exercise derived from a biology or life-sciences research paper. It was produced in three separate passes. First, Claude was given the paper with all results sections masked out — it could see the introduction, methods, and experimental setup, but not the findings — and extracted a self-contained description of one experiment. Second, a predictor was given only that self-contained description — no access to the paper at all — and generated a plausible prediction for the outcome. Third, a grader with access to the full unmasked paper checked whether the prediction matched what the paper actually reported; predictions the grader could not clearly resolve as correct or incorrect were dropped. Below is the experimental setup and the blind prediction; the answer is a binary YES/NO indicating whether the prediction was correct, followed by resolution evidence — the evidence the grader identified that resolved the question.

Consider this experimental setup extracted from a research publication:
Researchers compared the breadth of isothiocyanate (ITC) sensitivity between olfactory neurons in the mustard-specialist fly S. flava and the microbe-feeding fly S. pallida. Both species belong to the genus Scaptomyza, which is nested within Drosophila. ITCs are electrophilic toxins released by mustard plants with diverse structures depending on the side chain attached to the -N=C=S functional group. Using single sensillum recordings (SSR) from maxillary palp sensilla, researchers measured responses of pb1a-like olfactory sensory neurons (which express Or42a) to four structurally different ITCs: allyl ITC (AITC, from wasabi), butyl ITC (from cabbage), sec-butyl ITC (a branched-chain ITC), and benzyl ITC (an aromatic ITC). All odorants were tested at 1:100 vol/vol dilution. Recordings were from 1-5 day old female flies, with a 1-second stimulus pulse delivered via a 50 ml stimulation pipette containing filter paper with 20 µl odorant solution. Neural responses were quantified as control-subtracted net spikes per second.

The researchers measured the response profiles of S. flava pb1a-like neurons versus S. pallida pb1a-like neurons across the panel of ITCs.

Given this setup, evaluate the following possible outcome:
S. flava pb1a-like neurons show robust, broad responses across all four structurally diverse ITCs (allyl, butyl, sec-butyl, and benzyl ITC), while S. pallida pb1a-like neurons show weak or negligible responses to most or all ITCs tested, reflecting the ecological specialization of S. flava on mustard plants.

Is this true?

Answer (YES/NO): NO